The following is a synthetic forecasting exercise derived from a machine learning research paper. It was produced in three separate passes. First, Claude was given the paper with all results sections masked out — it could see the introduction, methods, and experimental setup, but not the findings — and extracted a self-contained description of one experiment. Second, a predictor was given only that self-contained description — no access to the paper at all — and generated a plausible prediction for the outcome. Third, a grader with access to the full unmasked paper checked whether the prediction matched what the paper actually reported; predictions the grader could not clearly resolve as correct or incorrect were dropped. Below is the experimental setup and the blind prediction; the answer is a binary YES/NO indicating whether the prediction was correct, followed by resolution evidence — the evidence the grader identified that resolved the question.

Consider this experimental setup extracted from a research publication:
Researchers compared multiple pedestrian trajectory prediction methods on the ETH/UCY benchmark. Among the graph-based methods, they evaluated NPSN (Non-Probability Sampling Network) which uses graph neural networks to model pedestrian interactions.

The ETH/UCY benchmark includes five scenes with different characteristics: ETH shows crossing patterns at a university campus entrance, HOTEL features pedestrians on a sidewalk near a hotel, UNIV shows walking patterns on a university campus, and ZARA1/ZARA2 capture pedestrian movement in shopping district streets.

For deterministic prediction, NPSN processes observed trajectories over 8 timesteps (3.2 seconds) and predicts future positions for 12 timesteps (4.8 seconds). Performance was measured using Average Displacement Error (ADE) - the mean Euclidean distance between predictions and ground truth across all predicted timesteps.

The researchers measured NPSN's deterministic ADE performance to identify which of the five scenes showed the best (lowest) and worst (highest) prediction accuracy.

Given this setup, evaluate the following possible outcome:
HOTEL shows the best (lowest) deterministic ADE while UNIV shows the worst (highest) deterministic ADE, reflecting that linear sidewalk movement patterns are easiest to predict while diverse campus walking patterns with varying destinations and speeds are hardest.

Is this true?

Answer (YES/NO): NO